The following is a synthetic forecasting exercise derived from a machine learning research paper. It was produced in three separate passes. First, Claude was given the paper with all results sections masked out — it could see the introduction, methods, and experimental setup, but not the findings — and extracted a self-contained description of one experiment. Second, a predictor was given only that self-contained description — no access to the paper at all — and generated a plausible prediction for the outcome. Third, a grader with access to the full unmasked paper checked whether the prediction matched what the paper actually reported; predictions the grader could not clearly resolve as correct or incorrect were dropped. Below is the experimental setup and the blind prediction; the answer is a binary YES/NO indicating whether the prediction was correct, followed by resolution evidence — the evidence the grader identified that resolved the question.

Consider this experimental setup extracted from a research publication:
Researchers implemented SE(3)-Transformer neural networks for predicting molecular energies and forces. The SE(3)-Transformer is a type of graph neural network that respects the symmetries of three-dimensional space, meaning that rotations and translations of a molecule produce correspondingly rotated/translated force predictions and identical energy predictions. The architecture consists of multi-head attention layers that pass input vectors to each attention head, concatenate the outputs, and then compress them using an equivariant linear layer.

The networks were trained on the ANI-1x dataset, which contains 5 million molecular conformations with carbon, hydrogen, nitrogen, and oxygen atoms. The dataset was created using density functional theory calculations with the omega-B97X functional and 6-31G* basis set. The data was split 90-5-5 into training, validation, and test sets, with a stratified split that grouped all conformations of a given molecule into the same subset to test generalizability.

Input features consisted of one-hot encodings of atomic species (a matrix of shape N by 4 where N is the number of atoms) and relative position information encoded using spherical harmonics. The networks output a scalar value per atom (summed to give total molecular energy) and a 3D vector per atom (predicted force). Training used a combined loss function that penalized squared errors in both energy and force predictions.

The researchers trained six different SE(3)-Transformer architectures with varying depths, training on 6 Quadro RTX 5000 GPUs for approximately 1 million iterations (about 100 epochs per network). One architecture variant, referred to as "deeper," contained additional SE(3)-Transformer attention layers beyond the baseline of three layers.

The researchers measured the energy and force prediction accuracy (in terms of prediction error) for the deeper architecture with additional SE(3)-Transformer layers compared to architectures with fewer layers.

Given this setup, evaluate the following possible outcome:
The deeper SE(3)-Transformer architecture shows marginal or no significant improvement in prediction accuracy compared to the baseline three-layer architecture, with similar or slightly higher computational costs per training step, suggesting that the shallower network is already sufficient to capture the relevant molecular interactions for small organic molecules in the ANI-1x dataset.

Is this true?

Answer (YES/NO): NO